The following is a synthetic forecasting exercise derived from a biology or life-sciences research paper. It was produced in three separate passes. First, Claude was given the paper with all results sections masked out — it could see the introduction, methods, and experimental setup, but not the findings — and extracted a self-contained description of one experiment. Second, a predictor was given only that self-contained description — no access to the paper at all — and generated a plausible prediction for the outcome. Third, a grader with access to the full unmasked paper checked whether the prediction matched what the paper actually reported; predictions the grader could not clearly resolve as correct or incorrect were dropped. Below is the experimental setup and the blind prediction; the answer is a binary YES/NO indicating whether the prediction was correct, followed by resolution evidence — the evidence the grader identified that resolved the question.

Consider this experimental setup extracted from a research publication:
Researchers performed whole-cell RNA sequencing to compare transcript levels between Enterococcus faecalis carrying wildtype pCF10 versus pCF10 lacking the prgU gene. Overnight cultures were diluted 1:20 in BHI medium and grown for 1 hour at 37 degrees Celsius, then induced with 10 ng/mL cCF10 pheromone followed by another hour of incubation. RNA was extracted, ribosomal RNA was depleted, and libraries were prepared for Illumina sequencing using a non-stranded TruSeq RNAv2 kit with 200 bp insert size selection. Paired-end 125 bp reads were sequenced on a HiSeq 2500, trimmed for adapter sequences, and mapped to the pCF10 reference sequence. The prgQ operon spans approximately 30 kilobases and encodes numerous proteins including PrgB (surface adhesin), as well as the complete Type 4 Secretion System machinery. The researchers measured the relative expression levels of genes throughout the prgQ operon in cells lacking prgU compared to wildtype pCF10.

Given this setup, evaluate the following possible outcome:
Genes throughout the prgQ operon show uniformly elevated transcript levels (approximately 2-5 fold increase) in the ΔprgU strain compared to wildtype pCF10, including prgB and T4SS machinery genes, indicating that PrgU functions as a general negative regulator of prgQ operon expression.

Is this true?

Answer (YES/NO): NO